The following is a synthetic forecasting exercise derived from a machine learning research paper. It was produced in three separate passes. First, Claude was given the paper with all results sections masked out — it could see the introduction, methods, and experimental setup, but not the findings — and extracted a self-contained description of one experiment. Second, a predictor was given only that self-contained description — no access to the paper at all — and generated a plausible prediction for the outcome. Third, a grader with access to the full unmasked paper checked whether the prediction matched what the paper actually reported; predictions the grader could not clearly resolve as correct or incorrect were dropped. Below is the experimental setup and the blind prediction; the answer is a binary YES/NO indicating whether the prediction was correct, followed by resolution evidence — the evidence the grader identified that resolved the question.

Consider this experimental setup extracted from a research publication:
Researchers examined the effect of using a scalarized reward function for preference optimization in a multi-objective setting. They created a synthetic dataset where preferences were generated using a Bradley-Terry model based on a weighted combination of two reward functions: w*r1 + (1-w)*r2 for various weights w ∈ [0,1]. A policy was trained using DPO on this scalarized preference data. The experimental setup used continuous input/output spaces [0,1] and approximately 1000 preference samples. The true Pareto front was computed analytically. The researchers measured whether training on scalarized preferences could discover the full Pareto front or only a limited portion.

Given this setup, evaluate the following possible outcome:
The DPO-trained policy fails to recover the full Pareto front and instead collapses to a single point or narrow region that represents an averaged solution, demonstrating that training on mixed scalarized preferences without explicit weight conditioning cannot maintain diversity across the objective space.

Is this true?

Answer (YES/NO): YES